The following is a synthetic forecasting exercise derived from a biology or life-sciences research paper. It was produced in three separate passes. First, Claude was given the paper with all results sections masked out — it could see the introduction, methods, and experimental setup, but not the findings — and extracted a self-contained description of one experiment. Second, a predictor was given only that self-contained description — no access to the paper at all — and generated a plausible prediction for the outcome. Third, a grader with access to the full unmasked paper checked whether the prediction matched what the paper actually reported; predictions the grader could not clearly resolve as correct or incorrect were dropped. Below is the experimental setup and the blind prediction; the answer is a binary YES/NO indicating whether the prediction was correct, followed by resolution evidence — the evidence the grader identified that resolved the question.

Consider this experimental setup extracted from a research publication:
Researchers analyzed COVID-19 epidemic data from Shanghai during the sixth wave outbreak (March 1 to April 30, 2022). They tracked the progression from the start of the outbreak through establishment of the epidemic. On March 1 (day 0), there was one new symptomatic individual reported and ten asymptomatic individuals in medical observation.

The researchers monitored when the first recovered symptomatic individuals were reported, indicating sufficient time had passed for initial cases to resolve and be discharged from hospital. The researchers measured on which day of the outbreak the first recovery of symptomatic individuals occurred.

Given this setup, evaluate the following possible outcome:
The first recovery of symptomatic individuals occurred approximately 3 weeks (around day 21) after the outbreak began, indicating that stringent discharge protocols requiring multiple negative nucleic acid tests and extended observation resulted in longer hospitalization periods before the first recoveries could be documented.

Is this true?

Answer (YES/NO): NO